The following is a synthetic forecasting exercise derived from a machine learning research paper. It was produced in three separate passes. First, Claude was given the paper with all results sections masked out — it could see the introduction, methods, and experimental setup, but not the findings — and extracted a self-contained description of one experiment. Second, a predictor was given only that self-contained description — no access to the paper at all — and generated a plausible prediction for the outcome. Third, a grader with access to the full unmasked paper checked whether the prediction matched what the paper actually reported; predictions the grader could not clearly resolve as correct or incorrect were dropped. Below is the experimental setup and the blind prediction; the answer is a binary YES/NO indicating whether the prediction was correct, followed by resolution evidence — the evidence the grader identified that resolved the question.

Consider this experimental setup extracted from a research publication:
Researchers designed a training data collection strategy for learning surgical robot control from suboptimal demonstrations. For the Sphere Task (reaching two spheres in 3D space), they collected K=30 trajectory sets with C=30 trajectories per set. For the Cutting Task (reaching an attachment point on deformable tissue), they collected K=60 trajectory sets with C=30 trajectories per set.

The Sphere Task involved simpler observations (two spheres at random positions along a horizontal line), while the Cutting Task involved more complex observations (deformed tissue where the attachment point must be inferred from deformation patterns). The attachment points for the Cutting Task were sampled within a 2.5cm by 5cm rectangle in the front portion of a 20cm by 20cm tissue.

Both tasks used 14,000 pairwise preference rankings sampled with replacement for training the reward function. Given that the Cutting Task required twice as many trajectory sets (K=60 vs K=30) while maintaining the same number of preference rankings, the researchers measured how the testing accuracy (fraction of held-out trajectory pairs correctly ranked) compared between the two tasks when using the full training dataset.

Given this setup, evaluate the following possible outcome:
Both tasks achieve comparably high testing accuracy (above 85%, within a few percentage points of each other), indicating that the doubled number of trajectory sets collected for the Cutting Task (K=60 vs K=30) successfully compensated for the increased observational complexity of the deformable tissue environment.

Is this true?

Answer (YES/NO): NO